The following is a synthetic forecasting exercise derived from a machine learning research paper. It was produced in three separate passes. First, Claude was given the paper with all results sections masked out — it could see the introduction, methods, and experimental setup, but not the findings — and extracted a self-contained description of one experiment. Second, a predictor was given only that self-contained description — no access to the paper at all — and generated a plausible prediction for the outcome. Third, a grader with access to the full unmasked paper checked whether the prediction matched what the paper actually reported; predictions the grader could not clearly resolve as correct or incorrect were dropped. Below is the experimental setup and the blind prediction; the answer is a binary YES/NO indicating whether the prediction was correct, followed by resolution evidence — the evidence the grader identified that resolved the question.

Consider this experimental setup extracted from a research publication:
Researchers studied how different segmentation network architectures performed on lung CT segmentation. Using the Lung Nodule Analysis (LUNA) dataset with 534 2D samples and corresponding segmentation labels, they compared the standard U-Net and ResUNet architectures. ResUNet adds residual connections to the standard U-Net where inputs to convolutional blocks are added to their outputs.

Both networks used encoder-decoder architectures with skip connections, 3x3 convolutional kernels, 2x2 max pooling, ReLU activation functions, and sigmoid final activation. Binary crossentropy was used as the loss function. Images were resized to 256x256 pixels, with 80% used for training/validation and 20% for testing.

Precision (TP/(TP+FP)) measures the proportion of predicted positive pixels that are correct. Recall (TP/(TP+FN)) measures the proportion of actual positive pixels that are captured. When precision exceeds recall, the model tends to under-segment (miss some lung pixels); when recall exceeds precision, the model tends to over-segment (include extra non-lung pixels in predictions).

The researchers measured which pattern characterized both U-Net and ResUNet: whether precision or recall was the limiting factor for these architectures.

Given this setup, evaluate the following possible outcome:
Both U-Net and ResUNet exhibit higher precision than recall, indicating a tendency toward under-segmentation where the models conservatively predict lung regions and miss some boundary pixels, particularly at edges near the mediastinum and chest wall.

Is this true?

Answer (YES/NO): NO